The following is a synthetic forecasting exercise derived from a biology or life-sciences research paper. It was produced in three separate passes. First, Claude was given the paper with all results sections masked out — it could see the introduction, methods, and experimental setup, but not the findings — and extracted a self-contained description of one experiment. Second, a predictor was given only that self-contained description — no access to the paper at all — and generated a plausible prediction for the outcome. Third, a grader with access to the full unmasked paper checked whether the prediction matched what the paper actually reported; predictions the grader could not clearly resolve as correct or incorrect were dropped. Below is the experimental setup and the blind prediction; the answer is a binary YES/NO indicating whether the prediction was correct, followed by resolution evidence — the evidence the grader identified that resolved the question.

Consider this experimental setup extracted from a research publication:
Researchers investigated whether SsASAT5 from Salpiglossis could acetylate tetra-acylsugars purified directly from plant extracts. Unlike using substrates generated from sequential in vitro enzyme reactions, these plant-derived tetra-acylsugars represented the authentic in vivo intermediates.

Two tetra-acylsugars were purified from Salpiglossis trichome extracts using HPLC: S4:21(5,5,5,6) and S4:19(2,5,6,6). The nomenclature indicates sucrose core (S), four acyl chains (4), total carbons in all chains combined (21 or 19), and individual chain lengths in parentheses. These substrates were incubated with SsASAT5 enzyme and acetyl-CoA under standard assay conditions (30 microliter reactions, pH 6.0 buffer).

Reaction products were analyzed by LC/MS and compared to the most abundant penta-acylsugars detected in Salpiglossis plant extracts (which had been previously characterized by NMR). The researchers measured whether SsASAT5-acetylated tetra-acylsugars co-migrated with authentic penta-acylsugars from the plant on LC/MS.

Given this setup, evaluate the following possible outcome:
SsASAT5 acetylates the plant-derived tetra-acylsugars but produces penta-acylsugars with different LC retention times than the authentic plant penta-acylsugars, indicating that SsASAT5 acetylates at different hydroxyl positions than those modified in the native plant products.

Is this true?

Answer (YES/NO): NO